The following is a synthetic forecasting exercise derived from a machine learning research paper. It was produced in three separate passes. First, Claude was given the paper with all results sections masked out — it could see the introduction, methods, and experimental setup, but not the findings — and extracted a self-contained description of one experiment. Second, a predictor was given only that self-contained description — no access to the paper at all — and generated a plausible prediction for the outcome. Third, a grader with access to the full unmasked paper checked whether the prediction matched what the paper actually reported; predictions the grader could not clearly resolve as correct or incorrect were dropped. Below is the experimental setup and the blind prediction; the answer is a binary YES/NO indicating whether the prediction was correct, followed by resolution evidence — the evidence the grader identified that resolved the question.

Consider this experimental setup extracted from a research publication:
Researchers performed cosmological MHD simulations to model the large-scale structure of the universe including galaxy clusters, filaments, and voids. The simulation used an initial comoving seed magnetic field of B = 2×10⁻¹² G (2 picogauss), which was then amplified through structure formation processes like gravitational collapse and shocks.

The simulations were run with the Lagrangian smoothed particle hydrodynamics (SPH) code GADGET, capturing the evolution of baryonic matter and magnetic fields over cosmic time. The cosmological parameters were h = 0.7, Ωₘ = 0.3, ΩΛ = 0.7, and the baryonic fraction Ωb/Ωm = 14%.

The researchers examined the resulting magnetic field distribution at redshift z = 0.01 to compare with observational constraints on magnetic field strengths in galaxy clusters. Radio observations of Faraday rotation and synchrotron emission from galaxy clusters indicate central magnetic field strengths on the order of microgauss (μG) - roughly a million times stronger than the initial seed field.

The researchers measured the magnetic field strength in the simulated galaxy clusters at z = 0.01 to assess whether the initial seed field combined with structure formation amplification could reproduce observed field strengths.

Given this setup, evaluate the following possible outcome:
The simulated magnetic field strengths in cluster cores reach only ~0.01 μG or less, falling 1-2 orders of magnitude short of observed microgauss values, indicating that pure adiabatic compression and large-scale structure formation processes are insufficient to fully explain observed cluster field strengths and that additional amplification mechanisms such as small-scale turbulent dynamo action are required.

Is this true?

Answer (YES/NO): NO